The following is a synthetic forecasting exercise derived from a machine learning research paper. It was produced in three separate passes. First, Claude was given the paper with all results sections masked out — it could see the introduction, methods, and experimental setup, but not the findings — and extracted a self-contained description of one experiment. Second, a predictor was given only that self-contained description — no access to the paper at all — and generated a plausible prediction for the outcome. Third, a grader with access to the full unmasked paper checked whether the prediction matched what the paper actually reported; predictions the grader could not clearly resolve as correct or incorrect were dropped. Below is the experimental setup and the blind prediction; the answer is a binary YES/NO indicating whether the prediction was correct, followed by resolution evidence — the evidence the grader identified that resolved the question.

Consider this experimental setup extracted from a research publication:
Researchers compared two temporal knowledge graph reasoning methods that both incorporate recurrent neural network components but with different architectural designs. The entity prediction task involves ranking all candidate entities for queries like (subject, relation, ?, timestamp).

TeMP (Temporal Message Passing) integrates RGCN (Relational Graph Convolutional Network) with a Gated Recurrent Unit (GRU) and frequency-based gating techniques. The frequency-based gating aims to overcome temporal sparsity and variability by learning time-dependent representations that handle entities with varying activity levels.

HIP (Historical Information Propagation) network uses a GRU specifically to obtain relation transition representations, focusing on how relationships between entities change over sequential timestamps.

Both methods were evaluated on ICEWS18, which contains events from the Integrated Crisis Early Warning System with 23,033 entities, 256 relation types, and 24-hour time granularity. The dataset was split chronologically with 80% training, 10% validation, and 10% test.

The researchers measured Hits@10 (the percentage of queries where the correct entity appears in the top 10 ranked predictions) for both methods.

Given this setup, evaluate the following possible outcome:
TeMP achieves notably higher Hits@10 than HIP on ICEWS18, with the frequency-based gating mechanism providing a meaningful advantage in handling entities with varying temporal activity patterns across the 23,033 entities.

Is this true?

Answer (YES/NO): NO